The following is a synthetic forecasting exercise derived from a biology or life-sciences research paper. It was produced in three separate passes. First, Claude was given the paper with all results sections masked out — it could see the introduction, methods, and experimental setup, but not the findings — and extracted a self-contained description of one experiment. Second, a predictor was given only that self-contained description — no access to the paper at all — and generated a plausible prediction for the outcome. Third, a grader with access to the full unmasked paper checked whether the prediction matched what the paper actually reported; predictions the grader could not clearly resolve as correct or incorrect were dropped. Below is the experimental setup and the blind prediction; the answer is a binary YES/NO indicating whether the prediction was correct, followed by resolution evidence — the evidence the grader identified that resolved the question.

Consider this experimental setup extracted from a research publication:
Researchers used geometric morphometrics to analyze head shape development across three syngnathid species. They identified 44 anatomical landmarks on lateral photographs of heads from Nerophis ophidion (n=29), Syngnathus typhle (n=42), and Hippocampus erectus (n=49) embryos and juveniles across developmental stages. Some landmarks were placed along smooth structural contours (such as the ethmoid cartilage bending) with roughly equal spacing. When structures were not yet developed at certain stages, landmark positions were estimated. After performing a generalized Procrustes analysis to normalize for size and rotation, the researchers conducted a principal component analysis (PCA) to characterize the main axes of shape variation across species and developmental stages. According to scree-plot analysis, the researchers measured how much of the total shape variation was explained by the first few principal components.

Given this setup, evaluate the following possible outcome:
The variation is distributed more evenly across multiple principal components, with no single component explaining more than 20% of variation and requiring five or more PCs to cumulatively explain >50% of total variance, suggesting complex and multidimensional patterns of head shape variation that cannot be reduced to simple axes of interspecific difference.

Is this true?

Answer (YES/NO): NO